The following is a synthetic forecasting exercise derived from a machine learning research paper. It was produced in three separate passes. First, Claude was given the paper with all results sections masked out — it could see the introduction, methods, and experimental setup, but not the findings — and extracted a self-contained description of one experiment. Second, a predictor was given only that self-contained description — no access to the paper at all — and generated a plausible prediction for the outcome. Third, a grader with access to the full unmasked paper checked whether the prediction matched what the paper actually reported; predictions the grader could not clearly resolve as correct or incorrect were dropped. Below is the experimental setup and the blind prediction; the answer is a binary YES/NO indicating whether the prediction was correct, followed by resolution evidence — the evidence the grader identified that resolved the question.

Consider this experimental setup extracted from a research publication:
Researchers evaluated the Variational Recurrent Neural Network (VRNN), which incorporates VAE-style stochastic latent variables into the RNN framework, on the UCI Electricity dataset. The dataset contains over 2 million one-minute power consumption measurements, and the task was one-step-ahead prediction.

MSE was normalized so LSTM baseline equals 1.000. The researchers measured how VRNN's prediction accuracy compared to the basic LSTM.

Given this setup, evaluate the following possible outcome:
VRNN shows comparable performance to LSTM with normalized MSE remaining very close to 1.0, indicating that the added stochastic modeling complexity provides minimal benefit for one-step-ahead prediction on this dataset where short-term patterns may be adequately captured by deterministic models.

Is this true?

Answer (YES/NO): NO